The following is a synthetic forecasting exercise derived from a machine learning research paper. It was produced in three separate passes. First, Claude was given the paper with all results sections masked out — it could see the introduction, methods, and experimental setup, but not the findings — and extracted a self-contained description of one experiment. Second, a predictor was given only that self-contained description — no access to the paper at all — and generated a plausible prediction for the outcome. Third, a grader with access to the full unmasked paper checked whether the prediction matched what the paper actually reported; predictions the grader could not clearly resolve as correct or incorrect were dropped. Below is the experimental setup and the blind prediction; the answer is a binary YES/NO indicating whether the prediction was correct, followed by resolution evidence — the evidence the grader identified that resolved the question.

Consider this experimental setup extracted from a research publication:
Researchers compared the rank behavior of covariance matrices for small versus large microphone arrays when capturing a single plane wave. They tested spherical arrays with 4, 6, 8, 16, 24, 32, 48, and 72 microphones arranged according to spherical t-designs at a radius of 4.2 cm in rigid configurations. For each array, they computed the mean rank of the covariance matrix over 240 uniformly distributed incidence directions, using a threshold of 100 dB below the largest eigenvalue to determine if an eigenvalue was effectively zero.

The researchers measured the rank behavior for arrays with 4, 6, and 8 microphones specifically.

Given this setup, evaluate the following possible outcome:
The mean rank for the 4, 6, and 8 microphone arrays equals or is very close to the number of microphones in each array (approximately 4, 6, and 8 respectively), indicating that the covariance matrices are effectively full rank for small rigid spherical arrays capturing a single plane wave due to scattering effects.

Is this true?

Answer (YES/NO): YES